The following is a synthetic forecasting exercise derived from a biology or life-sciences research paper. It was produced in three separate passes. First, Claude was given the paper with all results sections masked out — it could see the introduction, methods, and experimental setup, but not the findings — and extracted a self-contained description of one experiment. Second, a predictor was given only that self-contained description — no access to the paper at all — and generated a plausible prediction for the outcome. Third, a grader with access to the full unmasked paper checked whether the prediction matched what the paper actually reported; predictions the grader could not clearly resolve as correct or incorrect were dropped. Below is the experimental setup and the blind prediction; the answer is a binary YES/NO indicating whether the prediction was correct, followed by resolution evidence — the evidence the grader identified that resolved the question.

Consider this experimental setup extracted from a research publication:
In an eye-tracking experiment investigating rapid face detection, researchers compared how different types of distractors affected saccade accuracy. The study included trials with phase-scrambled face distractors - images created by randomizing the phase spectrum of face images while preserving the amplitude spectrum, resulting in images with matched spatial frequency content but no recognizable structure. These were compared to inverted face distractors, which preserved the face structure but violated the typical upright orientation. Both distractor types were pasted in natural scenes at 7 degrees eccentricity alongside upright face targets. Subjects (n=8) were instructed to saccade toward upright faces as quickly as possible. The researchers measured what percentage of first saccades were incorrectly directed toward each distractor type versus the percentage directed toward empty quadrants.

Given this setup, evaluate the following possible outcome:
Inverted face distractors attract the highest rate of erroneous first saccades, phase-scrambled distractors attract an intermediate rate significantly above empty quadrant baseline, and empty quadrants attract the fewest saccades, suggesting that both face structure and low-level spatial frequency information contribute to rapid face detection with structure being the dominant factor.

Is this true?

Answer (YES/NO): NO